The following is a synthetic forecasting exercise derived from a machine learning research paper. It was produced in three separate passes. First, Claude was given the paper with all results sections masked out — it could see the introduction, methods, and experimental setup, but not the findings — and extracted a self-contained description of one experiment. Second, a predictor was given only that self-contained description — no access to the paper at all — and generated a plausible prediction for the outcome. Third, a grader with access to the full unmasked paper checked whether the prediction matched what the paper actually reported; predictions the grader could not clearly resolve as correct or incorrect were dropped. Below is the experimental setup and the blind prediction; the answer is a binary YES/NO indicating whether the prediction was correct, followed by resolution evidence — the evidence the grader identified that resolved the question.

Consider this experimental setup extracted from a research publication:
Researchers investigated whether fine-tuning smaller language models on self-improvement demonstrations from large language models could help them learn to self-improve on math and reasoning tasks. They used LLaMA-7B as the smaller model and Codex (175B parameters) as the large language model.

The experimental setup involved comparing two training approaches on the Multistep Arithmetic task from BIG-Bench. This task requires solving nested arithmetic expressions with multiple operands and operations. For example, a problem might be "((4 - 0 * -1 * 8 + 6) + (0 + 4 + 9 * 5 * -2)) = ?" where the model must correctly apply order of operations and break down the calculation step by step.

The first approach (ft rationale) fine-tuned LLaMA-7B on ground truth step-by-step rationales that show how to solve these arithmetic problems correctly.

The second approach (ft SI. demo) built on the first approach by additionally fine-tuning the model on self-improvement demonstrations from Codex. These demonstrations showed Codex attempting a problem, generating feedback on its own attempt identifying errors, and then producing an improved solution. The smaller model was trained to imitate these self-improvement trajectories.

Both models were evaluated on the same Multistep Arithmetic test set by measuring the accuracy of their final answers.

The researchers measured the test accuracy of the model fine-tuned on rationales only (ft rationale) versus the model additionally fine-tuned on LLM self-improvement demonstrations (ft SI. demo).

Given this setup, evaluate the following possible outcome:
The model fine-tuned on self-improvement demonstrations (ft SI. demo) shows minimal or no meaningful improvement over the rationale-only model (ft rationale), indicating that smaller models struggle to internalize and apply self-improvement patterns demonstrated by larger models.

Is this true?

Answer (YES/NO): NO